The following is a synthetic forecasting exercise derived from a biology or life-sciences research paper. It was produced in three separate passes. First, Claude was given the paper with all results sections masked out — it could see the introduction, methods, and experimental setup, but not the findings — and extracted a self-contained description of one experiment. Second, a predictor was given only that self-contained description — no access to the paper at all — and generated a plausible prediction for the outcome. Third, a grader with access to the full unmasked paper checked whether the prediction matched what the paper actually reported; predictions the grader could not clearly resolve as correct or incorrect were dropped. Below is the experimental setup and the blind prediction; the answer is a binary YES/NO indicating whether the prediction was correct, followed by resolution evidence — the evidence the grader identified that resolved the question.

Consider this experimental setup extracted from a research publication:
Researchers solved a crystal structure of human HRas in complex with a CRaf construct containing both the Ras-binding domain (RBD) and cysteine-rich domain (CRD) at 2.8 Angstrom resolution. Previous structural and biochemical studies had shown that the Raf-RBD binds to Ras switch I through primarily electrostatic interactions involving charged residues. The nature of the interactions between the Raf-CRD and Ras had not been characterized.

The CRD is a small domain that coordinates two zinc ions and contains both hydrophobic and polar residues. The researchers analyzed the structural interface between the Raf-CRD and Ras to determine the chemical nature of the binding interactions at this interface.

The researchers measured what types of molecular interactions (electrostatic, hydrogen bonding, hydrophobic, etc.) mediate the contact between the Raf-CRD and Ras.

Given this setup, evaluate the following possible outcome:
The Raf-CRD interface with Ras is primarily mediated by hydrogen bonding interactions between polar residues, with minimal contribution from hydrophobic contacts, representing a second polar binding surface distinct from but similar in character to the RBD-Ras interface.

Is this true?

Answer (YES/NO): NO